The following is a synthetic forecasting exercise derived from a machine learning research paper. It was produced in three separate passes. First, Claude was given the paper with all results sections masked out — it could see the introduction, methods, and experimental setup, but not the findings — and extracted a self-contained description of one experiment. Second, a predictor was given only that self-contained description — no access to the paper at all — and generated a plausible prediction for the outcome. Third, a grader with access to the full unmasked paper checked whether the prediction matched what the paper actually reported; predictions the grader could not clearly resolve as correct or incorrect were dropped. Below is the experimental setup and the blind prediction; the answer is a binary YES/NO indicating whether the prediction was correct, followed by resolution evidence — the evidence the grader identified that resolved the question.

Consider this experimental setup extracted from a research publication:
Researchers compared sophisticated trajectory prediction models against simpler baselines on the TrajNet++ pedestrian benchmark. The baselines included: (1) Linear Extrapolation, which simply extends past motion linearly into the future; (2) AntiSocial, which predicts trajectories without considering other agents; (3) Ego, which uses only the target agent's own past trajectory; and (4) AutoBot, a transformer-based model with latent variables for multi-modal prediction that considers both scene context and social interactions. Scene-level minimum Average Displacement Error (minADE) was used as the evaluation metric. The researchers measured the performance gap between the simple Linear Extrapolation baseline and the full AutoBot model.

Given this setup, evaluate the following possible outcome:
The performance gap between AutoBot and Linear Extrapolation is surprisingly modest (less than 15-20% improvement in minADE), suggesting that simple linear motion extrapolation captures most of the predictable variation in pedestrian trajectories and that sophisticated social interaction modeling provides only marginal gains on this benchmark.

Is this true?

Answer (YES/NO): NO